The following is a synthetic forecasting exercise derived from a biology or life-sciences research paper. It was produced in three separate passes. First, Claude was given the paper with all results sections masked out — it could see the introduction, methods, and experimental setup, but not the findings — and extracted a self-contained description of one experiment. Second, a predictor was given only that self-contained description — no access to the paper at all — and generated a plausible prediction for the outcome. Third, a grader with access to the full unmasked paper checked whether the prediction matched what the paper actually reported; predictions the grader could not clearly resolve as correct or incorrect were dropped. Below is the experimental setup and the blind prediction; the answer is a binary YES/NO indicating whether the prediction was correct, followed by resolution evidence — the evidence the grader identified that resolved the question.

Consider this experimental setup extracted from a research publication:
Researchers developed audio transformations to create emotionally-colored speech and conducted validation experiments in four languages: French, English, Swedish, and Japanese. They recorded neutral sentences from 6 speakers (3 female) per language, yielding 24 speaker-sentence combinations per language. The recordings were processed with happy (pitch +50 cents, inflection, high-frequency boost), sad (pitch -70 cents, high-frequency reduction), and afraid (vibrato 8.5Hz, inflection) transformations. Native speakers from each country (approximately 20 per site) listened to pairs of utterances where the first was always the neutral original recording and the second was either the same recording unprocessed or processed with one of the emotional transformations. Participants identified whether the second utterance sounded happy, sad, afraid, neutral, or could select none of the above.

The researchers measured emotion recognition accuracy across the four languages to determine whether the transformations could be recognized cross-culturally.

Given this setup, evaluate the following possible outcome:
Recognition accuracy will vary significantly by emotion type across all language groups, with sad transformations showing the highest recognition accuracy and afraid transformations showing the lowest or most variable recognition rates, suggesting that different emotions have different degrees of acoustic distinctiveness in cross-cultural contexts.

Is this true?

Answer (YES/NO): NO